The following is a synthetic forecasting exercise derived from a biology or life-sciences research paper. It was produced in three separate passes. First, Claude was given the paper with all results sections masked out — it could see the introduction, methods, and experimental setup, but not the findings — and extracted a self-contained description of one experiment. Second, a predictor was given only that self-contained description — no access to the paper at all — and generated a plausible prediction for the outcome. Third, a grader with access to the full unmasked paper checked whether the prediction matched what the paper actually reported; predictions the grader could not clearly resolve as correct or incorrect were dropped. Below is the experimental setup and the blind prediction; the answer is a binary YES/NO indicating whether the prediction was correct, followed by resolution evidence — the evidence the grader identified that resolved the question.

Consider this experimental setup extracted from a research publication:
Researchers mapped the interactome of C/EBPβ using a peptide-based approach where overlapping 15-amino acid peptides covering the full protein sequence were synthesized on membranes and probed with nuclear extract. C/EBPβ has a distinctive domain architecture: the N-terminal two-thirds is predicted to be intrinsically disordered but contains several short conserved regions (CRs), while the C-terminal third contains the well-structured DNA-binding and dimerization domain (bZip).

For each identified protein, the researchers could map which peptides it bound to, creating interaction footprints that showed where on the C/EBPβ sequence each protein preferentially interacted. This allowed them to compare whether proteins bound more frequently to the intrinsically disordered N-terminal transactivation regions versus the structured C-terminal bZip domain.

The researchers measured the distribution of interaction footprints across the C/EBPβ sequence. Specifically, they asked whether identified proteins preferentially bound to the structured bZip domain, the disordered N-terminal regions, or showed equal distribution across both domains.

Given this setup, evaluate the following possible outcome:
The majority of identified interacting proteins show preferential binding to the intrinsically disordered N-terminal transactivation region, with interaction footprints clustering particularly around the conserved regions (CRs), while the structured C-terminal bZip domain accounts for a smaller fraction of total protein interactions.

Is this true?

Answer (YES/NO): NO